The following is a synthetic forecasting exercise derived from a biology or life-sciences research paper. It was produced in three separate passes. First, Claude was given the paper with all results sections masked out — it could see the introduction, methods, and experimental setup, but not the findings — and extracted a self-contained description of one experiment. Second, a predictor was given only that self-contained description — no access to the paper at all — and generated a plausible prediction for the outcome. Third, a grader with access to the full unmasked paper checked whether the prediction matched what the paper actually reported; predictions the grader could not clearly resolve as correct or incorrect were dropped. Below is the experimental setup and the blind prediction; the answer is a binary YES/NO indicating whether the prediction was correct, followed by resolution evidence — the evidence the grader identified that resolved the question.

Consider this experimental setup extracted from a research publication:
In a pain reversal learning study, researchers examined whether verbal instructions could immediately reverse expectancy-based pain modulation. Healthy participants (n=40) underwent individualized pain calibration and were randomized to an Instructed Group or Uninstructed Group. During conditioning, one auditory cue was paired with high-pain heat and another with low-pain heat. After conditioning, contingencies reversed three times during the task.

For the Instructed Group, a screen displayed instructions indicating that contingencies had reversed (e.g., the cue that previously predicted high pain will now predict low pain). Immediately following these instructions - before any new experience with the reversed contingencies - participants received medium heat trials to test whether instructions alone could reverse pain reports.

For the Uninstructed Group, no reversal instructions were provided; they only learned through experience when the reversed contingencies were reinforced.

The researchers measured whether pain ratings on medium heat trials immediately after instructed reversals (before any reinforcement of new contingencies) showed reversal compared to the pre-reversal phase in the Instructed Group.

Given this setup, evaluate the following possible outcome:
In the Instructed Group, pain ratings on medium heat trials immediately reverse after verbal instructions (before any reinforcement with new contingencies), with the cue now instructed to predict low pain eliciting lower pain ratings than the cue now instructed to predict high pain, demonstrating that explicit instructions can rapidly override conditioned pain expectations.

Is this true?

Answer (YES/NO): YES